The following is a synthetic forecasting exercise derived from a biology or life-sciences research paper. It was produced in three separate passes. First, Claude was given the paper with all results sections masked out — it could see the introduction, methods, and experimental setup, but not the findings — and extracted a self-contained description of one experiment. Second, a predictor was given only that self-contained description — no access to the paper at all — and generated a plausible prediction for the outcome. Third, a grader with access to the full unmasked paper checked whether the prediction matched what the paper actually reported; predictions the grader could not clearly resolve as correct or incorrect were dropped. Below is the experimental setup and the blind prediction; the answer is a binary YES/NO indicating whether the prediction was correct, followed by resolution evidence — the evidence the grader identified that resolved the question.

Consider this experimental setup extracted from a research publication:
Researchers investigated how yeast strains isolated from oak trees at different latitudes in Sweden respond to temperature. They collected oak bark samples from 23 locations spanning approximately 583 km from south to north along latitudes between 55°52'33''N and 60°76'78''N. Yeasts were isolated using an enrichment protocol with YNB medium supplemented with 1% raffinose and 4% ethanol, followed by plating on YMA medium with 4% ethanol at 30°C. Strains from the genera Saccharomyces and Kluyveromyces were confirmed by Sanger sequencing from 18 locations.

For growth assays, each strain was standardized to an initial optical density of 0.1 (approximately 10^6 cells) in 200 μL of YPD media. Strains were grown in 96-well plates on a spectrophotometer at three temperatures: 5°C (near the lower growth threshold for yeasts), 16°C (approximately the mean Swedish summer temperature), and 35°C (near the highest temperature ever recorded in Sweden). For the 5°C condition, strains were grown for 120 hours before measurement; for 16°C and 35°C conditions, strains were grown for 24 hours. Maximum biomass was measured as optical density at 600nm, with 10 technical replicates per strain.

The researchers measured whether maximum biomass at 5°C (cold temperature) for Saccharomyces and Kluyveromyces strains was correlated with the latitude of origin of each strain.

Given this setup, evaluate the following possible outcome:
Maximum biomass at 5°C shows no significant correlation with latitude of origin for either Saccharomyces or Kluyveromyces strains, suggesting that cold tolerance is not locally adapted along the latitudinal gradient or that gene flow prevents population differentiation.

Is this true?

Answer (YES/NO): YES